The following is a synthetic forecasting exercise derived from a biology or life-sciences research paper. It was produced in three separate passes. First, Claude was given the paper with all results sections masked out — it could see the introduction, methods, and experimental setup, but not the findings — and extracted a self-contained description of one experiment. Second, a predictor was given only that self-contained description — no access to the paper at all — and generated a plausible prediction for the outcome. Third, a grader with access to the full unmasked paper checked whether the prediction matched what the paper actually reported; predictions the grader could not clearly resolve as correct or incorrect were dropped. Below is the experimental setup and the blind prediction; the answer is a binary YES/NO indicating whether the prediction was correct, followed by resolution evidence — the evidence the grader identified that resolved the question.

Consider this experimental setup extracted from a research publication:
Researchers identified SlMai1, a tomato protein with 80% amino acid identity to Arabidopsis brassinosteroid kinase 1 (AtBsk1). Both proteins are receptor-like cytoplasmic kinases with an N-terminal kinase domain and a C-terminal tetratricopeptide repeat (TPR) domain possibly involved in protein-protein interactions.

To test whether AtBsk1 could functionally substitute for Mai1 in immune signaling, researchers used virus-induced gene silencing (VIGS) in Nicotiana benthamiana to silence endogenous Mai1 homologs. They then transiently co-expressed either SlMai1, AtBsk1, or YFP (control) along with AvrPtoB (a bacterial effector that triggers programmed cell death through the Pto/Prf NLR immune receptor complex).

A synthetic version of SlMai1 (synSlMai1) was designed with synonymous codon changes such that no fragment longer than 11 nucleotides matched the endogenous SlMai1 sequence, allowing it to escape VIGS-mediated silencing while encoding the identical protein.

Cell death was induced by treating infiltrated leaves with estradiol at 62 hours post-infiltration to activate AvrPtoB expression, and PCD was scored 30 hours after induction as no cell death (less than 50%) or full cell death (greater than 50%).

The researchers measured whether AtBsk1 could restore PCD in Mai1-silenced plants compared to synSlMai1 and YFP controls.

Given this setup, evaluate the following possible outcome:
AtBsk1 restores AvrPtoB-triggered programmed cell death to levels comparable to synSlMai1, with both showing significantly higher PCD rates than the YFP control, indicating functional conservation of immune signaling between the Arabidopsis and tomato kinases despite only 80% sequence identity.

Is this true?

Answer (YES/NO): NO